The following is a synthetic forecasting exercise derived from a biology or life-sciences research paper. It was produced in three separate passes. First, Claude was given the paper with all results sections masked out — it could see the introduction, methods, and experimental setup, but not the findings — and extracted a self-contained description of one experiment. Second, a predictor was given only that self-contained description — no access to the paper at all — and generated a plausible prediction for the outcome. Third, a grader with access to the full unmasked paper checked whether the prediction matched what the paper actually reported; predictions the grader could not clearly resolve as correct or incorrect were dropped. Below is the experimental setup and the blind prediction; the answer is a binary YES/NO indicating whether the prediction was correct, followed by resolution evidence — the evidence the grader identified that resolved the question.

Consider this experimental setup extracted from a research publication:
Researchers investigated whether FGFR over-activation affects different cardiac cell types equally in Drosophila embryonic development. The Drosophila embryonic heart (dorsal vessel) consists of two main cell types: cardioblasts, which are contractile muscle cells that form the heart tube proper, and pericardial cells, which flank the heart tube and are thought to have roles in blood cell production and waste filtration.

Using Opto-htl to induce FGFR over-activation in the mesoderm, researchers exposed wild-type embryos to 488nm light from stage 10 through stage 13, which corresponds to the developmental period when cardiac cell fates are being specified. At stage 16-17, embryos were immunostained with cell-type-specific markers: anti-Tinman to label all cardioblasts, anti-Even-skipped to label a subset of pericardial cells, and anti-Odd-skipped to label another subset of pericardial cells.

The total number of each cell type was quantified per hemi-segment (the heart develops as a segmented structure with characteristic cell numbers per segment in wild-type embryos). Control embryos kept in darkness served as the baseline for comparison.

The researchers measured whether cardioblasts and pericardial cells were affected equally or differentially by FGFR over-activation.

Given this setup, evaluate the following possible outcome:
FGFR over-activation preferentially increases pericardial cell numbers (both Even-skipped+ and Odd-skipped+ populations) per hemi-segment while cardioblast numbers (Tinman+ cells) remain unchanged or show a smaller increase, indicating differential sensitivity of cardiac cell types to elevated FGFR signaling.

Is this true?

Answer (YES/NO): NO